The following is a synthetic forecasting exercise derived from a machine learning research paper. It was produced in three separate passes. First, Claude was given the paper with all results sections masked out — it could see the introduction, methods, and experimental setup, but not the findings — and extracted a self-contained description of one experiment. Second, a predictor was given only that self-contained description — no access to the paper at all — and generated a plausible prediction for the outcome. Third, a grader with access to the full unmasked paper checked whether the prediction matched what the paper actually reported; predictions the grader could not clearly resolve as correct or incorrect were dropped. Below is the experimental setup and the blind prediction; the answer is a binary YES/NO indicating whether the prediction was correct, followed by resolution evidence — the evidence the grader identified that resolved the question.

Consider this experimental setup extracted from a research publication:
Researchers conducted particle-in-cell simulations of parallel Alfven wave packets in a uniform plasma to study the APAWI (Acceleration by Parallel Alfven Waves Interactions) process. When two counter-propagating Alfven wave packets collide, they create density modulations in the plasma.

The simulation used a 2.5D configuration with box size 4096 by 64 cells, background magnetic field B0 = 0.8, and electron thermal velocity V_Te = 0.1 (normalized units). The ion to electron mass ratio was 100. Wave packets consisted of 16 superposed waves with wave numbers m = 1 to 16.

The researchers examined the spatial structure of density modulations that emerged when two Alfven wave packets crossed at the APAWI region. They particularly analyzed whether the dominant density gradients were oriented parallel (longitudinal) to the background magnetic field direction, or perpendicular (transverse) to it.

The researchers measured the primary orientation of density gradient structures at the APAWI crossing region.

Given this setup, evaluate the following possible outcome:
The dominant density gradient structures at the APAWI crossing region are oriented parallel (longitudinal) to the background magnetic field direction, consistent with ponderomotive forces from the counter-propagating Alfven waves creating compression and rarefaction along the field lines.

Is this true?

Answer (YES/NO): YES